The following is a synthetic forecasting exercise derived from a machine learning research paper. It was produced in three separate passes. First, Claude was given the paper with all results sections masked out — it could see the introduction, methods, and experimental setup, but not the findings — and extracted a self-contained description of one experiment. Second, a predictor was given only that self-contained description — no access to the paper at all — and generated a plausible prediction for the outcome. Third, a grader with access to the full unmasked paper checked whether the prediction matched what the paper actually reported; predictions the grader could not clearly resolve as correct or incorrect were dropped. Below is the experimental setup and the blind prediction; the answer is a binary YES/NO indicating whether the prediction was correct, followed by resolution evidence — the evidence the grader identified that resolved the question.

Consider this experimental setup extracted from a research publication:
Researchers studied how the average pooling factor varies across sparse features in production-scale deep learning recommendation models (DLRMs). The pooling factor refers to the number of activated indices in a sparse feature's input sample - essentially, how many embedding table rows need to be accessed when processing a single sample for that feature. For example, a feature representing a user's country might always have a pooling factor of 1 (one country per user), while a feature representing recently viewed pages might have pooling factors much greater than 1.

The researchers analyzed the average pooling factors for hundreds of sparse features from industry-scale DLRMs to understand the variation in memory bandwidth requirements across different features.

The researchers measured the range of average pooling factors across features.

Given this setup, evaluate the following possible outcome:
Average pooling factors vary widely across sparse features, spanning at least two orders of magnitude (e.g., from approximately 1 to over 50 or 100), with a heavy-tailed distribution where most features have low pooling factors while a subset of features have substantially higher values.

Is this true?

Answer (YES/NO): NO